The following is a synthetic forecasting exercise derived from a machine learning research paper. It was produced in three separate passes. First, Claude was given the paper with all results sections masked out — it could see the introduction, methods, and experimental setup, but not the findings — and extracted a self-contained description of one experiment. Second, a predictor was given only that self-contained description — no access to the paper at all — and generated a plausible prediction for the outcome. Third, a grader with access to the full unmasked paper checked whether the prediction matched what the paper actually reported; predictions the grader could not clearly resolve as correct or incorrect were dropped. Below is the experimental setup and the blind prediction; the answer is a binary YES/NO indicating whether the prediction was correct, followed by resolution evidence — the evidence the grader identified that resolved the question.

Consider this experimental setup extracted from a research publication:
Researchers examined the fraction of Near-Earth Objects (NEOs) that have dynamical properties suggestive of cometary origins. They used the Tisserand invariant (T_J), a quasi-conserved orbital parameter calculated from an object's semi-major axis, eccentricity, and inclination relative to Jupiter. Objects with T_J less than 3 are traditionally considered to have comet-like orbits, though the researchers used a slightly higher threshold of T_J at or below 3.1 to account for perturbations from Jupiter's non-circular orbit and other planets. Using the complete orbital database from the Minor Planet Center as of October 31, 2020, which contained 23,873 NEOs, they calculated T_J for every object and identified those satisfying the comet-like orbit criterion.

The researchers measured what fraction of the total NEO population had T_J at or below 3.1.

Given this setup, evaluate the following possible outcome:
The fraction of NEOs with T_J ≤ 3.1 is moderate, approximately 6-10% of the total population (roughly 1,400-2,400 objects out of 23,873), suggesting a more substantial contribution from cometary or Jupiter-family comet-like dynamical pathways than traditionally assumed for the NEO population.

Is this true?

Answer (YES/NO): YES